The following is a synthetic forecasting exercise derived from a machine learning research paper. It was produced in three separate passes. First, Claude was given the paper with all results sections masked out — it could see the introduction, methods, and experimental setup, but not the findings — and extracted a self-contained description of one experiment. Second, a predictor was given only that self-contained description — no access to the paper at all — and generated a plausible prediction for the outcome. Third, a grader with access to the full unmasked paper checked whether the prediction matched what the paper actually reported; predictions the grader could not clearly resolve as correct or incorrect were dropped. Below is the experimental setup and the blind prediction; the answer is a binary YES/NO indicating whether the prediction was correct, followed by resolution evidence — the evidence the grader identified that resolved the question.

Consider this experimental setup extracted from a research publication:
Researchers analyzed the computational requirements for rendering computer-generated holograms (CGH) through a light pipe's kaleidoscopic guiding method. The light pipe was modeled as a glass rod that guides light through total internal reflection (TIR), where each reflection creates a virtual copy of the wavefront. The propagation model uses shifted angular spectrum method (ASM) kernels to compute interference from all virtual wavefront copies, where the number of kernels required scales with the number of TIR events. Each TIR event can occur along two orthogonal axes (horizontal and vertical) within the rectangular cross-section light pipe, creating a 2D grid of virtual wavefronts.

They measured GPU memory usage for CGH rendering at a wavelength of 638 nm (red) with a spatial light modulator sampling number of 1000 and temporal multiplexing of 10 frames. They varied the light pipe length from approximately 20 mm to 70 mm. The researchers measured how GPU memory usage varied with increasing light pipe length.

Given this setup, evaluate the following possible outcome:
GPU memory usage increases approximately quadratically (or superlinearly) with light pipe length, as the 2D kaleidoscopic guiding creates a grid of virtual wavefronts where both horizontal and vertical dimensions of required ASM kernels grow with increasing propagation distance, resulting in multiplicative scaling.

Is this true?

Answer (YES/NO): YES